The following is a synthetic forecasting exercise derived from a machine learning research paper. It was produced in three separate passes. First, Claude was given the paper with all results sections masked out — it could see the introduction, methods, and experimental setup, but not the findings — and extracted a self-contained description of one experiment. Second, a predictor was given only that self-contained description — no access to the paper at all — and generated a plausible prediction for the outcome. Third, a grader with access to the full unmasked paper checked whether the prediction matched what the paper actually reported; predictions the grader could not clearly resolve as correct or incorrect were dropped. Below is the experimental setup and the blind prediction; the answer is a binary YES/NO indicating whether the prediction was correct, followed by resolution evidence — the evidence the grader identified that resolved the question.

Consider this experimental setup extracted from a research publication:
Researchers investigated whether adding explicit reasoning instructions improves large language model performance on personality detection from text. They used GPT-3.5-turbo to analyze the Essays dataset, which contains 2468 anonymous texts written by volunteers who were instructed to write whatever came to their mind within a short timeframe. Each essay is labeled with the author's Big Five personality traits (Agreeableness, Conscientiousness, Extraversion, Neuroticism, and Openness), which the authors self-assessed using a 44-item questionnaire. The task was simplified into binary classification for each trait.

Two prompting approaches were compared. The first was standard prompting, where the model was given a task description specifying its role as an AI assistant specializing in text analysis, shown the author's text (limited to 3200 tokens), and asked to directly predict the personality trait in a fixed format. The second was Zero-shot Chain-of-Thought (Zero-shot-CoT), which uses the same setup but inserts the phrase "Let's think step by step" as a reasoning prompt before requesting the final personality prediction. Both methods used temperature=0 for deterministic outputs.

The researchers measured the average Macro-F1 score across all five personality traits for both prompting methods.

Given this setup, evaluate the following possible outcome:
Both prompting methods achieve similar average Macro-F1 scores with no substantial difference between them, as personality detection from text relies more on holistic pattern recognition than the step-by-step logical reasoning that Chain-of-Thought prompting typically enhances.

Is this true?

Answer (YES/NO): NO